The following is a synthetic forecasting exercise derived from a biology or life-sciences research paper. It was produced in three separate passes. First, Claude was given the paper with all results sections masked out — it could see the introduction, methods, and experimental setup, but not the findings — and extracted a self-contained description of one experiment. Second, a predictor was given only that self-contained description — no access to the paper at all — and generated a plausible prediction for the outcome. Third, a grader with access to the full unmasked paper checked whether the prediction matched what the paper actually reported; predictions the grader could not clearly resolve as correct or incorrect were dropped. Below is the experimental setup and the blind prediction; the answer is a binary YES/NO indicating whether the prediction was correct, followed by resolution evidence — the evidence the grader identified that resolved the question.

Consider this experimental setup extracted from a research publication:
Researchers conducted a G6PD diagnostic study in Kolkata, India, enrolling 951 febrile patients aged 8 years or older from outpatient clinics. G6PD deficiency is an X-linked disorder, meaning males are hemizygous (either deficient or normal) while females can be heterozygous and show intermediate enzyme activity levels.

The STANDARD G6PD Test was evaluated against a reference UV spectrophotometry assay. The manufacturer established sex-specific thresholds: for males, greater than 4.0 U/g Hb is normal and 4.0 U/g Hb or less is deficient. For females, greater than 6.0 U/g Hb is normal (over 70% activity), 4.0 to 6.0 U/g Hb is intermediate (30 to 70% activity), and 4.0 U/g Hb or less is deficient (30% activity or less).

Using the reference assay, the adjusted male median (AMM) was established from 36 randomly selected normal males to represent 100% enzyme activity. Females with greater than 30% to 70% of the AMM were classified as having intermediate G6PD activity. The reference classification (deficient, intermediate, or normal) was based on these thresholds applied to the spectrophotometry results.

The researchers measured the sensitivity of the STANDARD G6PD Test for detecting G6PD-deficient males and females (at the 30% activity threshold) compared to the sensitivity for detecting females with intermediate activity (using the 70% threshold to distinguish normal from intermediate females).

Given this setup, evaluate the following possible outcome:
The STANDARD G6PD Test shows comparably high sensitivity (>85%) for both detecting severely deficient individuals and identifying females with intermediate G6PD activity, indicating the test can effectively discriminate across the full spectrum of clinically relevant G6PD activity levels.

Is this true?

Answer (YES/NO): NO